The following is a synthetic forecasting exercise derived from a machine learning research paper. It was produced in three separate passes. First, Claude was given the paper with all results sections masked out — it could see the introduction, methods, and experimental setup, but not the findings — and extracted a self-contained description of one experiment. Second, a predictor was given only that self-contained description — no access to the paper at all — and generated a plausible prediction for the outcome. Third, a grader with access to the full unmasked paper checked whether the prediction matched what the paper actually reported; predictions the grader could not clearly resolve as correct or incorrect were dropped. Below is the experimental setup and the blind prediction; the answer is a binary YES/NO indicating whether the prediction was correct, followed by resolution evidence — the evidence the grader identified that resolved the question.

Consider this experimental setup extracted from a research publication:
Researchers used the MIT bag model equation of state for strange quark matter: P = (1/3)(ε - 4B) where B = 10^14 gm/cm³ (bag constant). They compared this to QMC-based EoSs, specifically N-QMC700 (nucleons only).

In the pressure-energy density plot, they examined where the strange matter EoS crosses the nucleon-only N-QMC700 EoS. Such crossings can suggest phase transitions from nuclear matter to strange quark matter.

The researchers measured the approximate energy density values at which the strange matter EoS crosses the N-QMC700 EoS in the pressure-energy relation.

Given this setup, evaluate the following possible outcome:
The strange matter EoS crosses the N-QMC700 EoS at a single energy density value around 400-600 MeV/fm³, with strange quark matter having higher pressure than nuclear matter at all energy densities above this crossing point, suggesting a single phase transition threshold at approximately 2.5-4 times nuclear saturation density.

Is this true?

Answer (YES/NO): NO